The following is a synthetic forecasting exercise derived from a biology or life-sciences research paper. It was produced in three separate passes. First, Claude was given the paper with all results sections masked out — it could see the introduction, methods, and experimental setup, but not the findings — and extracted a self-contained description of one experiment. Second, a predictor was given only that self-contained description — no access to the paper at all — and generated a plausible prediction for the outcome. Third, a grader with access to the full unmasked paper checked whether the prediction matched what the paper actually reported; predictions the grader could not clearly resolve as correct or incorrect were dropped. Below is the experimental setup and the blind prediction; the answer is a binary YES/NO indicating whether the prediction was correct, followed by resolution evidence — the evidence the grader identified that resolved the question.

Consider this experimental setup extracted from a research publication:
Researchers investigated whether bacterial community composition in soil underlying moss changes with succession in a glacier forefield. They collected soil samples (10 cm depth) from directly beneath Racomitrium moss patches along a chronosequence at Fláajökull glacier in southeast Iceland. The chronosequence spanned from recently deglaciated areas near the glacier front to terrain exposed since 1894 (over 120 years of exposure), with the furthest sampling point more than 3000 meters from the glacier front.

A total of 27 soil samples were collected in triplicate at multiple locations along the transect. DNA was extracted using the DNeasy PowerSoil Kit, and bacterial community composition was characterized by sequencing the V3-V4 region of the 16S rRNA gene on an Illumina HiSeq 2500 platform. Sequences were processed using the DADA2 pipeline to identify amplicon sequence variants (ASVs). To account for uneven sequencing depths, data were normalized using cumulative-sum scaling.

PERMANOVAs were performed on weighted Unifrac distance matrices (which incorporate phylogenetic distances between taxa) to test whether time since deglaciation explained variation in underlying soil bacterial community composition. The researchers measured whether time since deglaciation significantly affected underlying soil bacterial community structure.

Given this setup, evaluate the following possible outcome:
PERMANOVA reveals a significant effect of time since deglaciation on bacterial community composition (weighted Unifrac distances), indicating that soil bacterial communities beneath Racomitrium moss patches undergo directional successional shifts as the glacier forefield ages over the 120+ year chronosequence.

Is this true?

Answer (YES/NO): YES